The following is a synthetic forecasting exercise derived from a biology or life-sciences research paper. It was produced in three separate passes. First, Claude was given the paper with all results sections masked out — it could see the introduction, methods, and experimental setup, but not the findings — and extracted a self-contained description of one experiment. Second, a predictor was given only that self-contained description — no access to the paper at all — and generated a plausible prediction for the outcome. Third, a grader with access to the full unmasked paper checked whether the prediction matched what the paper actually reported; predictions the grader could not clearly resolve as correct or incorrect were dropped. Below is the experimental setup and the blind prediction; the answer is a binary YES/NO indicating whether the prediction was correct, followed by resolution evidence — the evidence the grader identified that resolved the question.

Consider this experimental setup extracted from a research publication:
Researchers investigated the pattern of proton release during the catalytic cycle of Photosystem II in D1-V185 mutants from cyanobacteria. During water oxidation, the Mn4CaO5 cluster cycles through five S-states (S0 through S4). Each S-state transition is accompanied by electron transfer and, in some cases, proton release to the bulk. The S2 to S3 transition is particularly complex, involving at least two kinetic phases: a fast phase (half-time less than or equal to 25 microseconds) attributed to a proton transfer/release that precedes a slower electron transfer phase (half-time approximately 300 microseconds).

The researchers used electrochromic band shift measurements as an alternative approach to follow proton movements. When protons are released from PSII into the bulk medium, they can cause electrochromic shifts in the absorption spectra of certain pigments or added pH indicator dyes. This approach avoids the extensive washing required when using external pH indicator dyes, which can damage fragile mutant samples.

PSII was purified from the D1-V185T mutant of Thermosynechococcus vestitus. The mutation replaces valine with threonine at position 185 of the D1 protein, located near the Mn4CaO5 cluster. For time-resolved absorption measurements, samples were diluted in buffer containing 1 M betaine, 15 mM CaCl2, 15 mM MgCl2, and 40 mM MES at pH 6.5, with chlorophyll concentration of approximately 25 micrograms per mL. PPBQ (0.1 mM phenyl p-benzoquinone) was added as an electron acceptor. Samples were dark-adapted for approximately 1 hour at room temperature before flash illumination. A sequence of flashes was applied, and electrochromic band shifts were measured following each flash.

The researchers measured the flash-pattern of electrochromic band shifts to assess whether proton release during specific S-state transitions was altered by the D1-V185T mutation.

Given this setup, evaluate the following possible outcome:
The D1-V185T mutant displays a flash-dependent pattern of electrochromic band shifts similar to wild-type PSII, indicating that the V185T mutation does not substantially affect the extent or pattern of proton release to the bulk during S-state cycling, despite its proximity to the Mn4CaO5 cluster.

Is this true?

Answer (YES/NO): NO